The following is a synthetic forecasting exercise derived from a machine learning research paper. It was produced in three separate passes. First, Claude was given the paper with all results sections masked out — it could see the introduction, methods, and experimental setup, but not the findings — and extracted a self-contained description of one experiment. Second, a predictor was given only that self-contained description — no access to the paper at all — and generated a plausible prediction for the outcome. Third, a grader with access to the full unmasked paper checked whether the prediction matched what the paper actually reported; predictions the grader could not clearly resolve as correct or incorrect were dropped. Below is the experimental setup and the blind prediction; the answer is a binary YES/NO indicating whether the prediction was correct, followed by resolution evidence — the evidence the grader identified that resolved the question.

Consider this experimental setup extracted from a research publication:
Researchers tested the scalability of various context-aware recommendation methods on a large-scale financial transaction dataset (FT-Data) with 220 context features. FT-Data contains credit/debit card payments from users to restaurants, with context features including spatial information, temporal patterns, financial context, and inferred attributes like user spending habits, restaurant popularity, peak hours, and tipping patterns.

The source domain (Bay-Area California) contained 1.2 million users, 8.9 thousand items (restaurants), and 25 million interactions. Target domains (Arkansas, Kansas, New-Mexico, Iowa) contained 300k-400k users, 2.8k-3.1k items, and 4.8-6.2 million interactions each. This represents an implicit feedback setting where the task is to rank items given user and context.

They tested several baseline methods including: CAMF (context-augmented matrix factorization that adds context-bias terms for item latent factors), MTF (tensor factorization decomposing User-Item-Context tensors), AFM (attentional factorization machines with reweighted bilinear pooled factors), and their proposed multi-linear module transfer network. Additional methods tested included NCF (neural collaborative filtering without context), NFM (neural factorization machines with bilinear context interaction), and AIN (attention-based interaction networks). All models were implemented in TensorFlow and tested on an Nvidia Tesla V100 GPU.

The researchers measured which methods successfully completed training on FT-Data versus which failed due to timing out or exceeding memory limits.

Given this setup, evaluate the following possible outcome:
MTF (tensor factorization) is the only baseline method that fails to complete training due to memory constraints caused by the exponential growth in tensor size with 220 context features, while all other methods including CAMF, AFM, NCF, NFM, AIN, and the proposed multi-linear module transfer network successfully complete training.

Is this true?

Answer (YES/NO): NO